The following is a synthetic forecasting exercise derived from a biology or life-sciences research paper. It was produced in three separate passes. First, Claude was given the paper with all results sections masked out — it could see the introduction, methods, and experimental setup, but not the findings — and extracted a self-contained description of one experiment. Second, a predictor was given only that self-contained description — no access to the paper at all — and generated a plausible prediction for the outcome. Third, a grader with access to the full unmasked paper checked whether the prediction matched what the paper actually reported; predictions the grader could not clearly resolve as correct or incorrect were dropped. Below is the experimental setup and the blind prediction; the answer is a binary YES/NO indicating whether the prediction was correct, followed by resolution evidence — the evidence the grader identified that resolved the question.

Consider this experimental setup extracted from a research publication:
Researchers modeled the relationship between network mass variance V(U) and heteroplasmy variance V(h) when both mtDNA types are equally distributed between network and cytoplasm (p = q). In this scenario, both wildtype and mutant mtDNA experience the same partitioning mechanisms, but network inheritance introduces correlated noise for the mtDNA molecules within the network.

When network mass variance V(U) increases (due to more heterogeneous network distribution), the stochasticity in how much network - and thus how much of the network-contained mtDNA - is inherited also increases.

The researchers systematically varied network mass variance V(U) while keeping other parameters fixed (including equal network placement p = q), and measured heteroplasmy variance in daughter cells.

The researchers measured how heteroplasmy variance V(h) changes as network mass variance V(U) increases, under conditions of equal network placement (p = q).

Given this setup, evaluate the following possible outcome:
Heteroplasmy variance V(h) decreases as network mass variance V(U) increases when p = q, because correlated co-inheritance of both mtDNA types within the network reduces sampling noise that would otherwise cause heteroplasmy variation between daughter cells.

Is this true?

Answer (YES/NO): NO